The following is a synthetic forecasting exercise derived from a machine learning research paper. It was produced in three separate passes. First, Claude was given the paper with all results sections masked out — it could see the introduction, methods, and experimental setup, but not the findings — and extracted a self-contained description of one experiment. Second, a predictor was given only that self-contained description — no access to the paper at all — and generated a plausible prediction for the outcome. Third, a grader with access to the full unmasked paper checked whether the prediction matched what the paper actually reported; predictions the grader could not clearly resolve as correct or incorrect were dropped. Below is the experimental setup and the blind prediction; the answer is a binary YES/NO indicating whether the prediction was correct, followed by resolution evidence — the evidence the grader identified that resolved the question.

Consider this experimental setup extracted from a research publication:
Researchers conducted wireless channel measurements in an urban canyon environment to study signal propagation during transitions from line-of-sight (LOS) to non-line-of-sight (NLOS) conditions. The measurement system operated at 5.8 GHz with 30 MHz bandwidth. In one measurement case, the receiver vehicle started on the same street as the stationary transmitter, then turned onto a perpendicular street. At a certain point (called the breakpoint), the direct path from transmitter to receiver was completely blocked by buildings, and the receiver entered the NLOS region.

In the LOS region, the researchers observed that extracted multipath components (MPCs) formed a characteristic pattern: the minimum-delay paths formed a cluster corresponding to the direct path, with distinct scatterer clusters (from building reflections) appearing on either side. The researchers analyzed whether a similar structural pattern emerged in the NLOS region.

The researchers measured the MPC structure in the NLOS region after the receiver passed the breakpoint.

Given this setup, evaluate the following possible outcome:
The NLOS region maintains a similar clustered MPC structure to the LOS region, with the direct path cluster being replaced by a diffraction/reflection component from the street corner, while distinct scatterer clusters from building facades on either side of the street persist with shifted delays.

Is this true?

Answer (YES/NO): YES